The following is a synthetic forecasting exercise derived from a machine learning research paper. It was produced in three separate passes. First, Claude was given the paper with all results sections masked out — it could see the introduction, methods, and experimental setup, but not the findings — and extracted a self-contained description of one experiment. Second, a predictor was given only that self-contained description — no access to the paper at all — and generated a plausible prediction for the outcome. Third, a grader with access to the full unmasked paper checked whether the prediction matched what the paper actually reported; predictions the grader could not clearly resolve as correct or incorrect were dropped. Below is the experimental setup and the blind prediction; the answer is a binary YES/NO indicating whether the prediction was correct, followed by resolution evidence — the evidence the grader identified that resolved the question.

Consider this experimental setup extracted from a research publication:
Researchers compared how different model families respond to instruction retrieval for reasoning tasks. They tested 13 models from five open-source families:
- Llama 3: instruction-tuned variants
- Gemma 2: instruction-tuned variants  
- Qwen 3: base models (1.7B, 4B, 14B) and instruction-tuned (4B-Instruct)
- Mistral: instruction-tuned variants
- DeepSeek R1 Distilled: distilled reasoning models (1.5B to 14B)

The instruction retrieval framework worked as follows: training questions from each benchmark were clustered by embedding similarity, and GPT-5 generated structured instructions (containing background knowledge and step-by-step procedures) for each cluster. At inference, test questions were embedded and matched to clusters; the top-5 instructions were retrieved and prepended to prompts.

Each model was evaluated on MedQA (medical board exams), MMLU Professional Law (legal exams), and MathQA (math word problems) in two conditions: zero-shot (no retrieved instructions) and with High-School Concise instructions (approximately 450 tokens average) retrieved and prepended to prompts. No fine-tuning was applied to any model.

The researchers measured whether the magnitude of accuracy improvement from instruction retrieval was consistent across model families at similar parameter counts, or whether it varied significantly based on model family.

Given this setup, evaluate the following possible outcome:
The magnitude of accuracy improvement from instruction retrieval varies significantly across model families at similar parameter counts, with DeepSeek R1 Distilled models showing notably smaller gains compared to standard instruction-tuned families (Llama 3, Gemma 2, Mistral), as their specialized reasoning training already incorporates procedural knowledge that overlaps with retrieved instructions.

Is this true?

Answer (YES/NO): NO